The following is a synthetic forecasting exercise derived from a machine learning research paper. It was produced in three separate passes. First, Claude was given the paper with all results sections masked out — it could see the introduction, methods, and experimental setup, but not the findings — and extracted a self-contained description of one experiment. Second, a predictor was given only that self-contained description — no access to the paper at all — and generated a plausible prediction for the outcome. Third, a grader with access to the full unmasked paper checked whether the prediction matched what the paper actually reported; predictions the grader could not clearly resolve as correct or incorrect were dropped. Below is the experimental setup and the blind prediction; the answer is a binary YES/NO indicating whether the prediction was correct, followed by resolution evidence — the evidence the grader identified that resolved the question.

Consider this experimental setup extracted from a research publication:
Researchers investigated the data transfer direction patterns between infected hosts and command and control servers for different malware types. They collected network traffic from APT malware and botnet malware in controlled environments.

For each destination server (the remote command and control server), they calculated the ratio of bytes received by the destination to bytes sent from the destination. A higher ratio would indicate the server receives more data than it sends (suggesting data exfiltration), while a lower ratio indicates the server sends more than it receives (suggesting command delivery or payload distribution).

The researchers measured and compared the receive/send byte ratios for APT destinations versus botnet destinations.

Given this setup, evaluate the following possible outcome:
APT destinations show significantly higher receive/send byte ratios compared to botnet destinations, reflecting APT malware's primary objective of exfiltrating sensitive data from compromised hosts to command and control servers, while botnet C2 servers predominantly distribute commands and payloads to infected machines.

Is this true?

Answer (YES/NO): NO